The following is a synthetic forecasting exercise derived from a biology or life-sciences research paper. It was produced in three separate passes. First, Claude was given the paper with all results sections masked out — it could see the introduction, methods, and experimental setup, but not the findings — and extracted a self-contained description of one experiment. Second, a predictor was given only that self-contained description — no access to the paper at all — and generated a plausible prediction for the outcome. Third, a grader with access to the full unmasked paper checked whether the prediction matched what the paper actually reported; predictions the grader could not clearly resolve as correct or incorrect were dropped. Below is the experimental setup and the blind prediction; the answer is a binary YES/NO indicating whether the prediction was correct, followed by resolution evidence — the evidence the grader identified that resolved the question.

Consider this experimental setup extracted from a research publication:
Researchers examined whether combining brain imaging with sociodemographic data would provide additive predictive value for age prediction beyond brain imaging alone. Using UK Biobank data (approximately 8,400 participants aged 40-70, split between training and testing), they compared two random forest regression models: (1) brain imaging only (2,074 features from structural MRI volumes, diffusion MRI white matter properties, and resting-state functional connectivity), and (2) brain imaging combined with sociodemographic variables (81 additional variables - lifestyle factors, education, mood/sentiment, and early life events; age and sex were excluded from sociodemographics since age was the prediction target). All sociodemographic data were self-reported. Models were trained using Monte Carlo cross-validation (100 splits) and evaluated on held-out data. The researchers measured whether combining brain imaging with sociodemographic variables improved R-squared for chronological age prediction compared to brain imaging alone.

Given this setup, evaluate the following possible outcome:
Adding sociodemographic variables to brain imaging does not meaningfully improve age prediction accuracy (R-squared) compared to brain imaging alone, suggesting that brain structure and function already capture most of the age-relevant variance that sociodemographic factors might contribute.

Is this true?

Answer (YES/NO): NO